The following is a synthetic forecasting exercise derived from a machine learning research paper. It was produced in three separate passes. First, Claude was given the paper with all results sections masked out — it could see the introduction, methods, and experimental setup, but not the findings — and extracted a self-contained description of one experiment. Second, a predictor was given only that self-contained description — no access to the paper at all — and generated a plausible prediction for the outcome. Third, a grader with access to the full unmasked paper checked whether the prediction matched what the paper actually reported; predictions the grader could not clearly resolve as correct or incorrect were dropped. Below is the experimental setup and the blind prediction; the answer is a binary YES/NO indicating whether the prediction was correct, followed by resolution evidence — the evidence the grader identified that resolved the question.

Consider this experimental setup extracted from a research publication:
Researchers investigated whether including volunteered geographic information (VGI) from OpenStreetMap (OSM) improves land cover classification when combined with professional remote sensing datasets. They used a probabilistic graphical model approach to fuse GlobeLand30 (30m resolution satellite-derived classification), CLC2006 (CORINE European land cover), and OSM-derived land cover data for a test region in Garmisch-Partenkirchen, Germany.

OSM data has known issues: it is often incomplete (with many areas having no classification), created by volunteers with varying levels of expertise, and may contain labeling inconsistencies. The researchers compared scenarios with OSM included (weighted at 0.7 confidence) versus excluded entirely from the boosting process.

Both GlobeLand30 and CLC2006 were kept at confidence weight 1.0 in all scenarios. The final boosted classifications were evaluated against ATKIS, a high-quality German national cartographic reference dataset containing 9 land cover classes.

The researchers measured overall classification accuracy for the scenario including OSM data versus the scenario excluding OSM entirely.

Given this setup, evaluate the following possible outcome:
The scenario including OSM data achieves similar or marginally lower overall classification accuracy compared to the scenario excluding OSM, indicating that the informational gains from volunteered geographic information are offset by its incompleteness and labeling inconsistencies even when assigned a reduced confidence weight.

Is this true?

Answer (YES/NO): NO